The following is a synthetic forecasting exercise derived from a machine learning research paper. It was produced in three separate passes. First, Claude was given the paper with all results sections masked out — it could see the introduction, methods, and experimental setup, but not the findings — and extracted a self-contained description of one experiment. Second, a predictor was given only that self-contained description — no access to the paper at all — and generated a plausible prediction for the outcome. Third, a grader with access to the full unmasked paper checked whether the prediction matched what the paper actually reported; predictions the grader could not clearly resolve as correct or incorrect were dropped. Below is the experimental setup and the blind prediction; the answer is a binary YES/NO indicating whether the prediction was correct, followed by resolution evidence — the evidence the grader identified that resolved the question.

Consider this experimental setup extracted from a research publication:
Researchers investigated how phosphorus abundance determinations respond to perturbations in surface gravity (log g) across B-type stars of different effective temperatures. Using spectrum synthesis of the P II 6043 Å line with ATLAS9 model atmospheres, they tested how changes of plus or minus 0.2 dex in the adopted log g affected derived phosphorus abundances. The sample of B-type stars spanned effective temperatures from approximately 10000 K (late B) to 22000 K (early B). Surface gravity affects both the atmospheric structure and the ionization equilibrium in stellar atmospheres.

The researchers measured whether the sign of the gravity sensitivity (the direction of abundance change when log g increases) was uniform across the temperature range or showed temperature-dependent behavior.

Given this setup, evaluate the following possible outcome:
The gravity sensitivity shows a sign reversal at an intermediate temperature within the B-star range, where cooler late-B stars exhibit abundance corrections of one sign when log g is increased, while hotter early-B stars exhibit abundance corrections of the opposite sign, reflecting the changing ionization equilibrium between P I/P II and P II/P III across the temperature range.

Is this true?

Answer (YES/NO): YES